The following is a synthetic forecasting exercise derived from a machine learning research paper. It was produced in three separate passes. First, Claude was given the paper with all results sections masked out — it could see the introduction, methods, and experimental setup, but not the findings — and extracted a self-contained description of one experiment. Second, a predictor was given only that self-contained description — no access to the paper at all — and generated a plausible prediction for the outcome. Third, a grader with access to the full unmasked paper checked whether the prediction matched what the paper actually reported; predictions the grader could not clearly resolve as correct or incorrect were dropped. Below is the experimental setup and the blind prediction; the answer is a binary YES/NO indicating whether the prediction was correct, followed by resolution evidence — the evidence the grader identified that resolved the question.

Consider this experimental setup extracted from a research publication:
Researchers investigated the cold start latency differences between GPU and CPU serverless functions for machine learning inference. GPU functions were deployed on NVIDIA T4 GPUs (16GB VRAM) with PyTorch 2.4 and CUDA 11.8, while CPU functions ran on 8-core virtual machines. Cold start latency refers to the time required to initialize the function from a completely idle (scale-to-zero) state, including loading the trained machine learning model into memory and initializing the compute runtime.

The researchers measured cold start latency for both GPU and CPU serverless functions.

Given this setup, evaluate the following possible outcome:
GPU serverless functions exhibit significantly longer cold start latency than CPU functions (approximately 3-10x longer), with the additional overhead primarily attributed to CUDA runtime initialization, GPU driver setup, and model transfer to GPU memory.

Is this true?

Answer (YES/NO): YES